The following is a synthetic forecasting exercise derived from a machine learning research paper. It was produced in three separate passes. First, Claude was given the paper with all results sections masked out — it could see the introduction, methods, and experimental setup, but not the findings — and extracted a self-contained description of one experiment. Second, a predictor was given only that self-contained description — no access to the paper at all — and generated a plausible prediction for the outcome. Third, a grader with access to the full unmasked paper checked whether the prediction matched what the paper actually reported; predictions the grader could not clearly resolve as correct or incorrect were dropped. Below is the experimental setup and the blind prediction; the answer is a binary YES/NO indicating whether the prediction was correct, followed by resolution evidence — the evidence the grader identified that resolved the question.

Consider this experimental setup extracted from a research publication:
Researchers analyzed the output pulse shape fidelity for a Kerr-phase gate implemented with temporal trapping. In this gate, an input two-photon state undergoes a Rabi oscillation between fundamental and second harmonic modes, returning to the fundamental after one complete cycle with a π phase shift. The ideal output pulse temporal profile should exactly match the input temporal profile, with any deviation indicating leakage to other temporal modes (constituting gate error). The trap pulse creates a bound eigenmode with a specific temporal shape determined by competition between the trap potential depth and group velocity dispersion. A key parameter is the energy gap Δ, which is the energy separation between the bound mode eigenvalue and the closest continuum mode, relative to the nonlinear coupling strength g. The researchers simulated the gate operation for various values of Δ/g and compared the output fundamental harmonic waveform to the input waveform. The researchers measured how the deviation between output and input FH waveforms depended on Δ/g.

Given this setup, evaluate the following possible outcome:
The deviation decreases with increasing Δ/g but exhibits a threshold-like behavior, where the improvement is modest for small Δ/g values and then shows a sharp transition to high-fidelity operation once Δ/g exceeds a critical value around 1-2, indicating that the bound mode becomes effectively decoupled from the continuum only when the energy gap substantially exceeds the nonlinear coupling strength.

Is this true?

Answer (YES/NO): NO